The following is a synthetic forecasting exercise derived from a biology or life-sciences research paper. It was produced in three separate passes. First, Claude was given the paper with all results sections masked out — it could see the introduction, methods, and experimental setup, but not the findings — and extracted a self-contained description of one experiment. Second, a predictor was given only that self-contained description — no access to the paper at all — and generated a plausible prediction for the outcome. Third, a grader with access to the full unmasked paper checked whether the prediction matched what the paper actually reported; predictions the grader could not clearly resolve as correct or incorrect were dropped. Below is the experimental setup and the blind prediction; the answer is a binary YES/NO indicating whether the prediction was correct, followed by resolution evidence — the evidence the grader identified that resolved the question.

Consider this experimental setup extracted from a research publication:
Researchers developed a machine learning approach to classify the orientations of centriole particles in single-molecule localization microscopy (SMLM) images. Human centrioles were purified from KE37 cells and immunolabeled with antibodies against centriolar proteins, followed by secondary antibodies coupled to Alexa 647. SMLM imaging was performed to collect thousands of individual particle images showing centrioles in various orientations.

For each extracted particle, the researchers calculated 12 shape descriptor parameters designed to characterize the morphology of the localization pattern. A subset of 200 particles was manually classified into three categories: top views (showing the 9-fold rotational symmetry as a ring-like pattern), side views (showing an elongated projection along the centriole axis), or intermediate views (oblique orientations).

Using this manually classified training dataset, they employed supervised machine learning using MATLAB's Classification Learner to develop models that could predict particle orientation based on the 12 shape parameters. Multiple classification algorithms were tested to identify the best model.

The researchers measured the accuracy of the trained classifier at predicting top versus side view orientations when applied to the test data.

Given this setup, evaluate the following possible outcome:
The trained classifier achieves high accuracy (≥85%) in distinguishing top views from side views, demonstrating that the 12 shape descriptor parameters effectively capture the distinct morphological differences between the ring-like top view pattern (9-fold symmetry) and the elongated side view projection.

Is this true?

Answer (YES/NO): YES